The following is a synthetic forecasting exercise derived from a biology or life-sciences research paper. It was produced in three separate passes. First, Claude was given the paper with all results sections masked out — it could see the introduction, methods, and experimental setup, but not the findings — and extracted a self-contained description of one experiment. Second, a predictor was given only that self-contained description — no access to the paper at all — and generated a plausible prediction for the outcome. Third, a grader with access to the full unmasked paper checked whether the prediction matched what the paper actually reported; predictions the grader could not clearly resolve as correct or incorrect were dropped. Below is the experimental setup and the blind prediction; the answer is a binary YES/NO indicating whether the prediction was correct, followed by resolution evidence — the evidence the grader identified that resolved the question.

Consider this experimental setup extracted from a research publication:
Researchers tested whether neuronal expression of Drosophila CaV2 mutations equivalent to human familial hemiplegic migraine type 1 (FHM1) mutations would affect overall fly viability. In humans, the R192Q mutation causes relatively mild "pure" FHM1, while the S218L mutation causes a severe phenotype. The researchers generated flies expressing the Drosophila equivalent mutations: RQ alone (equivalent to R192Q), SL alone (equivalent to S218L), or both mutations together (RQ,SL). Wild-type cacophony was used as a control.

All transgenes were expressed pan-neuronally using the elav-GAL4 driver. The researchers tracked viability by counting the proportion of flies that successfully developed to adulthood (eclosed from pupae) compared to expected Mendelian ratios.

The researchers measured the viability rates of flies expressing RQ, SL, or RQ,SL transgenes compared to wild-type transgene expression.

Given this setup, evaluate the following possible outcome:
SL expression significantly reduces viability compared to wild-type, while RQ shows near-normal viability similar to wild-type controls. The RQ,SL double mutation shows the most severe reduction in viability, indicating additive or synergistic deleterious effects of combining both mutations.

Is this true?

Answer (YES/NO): NO